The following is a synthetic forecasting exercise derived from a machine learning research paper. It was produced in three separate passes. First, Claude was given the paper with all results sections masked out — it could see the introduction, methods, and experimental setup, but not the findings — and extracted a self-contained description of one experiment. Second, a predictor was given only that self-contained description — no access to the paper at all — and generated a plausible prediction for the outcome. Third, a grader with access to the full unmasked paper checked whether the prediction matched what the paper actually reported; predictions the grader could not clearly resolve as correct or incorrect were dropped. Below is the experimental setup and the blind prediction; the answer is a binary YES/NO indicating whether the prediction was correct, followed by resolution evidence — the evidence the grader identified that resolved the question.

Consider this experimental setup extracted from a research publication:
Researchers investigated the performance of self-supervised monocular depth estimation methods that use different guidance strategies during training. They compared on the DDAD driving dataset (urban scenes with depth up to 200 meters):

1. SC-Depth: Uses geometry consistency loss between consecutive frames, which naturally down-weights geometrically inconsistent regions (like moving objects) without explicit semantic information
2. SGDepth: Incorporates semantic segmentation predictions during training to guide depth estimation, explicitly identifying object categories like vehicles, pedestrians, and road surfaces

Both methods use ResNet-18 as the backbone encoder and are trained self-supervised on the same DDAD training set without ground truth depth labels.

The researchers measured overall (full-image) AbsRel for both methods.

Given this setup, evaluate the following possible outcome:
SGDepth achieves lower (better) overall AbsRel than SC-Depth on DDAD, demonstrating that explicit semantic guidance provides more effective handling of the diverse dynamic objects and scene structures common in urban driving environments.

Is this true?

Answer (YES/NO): NO